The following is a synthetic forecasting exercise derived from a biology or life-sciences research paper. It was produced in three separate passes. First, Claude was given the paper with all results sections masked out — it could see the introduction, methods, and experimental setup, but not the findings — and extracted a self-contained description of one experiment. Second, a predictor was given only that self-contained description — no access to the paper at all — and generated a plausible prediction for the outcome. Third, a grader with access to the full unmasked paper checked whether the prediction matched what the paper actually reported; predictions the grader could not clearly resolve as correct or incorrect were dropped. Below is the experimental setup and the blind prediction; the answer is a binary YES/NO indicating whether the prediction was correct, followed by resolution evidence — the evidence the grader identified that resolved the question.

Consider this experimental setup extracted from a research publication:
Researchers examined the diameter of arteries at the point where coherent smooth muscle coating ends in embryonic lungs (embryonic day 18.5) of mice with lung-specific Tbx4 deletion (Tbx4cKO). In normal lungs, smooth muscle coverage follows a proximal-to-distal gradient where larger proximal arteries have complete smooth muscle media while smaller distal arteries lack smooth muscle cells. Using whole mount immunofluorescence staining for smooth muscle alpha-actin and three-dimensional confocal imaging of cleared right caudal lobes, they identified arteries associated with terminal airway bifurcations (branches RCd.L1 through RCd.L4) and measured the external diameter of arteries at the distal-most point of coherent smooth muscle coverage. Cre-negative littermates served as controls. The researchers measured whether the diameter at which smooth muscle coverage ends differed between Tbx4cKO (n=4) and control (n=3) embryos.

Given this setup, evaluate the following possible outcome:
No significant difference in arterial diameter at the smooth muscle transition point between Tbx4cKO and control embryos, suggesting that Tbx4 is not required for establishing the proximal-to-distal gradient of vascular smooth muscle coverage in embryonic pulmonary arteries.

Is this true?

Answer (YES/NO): YES